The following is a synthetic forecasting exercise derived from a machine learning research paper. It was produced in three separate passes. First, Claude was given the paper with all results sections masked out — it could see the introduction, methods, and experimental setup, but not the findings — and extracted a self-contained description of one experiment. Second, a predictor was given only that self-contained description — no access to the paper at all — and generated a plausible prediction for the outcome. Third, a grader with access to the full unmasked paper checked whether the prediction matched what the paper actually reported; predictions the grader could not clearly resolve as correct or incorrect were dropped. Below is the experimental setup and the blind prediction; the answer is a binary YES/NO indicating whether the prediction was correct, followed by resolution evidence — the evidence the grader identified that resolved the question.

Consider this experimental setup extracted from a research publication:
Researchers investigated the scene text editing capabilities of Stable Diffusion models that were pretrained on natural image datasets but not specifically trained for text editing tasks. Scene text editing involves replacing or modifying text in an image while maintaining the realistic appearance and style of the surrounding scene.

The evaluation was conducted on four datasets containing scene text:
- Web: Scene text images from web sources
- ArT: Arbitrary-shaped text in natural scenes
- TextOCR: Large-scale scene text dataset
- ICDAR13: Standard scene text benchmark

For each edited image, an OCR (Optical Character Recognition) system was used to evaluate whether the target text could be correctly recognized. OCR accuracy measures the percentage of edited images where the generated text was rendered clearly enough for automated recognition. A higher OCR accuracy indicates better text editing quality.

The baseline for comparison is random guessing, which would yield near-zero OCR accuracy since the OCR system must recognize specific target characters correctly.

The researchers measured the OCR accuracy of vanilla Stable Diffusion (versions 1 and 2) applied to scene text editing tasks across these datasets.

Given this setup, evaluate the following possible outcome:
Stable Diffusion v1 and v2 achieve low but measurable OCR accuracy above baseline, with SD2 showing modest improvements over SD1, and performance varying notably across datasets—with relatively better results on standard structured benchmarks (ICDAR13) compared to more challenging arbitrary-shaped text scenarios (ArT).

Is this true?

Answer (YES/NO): NO